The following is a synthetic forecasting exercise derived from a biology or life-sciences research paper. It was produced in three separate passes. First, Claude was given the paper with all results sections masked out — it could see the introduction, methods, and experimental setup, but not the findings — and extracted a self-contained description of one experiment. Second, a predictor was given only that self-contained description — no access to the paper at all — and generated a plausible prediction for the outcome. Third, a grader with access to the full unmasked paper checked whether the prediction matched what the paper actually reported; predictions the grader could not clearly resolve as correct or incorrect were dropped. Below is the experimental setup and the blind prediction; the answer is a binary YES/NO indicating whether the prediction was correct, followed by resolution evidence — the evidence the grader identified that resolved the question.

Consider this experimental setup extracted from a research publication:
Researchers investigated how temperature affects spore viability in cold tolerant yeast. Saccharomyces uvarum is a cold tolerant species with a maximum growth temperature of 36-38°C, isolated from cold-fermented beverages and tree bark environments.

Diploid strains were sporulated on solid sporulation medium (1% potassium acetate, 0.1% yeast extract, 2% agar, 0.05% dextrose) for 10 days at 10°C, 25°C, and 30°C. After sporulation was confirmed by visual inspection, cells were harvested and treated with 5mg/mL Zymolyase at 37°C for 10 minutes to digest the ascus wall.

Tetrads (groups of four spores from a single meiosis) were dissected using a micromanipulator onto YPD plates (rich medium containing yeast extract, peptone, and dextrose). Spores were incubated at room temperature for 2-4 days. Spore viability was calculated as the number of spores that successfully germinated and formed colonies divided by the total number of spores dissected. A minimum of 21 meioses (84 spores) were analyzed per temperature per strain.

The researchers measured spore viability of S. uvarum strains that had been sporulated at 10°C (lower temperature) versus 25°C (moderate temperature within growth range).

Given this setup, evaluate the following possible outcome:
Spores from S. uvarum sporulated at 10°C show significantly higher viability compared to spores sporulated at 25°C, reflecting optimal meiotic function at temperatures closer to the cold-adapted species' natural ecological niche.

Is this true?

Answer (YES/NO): NO